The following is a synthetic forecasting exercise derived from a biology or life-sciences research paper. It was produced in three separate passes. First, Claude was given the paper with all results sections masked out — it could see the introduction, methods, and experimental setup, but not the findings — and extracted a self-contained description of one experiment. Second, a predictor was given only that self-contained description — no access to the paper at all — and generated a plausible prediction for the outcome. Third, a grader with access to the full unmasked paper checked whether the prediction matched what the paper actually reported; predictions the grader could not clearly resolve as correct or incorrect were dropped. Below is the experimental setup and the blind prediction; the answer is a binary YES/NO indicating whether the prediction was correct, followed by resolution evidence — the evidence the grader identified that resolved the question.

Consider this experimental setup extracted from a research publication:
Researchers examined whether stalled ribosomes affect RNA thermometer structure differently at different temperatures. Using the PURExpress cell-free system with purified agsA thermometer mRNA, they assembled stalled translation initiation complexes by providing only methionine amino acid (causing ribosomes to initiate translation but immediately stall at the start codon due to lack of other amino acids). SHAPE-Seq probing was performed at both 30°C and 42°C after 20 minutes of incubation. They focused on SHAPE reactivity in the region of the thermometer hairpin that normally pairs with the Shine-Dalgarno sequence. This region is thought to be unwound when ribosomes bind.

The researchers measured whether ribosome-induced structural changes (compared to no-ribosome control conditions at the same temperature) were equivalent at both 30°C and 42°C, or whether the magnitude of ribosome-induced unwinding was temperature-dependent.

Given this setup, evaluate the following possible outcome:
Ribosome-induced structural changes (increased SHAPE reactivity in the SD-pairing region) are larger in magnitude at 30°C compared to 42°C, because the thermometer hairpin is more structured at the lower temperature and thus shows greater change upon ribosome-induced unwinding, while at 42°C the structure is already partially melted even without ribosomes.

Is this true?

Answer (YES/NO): NO